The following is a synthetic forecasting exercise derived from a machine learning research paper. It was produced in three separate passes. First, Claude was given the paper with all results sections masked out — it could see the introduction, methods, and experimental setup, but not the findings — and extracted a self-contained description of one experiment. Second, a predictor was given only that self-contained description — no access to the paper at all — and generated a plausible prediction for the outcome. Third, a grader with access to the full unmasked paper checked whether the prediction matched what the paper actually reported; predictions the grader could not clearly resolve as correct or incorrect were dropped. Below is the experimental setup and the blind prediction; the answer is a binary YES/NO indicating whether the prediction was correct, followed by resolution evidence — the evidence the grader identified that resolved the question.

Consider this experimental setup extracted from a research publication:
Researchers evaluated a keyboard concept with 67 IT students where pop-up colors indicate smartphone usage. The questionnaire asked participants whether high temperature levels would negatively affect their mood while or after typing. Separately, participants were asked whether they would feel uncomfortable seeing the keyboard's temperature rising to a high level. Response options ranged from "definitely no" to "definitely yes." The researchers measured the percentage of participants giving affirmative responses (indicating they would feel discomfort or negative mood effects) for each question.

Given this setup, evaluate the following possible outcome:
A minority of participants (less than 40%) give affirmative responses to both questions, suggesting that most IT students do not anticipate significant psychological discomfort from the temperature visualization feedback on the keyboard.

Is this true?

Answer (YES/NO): NO